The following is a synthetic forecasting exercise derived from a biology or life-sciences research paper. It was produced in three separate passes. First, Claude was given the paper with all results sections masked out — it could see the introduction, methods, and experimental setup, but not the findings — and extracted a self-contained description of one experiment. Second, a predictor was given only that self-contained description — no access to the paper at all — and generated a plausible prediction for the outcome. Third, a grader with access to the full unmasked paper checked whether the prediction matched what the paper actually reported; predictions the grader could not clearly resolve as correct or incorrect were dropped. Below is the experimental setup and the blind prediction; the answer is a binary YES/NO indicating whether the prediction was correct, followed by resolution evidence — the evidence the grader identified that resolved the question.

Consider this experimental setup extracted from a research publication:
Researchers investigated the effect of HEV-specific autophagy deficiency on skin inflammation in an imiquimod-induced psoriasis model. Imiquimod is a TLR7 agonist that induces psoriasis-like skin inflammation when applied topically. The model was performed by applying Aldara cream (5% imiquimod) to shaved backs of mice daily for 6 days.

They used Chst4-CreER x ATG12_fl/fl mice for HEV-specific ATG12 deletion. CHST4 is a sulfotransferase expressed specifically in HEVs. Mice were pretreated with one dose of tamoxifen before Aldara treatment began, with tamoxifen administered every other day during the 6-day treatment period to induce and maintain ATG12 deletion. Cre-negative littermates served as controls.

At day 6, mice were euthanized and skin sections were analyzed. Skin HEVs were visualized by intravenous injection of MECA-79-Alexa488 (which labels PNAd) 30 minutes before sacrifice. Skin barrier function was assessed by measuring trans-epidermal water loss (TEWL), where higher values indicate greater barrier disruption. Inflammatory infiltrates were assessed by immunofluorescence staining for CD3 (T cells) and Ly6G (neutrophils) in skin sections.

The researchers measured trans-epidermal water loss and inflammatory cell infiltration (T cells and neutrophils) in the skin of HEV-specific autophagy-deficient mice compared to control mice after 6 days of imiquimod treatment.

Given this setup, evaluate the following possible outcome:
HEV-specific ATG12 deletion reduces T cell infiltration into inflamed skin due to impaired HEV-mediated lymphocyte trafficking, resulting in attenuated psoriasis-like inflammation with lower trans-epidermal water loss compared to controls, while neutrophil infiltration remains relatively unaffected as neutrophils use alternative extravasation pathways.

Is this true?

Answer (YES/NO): NO